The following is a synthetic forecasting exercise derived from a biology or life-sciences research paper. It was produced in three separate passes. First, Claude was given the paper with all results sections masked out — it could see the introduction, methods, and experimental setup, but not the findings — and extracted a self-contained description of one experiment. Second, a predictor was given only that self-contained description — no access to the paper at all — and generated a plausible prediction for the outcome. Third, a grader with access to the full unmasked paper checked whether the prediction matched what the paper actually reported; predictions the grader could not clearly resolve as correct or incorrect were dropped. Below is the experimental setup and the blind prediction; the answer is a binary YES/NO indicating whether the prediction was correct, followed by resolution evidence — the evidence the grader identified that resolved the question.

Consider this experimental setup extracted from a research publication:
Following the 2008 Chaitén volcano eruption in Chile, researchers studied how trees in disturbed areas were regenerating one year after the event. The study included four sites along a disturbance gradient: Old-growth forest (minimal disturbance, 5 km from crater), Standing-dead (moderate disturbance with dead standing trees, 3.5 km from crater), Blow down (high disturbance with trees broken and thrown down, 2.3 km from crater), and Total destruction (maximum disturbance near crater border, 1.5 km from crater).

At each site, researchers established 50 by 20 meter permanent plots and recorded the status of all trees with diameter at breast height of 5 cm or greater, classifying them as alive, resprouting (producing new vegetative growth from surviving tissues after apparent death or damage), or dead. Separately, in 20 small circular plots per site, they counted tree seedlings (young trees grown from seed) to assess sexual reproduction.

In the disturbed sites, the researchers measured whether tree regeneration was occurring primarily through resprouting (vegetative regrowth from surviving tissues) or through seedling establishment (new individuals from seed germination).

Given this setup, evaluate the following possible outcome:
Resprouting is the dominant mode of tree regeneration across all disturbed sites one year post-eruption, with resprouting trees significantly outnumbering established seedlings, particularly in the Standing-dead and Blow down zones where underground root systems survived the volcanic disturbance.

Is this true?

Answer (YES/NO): NO